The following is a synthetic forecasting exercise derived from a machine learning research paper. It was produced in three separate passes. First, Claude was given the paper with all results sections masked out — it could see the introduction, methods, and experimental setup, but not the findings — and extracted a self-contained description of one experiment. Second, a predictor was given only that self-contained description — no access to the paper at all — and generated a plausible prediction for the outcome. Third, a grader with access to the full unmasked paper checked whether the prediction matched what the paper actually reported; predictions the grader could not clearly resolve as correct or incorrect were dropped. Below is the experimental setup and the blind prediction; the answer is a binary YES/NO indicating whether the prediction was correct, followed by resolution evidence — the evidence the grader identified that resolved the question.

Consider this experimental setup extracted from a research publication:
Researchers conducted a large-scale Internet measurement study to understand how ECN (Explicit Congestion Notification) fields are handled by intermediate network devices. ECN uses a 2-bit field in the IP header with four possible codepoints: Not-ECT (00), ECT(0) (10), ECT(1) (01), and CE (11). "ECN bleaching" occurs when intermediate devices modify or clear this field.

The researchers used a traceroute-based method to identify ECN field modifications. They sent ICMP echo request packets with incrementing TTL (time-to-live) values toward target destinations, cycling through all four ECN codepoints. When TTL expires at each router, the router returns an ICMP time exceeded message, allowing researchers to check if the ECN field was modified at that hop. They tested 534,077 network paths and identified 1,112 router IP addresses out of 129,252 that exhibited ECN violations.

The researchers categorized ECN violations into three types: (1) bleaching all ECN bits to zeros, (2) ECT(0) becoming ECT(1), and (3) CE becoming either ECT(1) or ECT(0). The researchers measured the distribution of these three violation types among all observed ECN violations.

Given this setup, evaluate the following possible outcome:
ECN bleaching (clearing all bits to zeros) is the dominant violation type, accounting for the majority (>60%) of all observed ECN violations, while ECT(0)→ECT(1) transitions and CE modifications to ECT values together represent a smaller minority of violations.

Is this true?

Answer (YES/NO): YES